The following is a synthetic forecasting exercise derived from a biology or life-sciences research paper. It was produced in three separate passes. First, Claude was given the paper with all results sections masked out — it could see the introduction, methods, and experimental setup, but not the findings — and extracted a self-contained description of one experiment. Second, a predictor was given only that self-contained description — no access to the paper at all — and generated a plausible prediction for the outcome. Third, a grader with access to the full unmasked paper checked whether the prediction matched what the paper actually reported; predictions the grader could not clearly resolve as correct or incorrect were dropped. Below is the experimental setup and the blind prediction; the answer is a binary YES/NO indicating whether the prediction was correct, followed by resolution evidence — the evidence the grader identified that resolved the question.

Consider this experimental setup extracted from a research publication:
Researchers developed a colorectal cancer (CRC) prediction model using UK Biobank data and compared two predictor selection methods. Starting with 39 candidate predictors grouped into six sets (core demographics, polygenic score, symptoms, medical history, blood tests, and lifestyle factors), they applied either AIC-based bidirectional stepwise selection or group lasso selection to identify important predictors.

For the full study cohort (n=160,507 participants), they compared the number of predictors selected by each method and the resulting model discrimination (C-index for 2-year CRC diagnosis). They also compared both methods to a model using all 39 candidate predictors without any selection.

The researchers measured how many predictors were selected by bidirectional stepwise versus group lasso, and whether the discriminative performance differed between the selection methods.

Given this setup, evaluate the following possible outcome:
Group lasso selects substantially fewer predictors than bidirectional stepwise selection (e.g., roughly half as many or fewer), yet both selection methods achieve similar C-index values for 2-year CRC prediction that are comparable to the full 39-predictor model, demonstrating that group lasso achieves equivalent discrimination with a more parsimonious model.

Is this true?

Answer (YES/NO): NO